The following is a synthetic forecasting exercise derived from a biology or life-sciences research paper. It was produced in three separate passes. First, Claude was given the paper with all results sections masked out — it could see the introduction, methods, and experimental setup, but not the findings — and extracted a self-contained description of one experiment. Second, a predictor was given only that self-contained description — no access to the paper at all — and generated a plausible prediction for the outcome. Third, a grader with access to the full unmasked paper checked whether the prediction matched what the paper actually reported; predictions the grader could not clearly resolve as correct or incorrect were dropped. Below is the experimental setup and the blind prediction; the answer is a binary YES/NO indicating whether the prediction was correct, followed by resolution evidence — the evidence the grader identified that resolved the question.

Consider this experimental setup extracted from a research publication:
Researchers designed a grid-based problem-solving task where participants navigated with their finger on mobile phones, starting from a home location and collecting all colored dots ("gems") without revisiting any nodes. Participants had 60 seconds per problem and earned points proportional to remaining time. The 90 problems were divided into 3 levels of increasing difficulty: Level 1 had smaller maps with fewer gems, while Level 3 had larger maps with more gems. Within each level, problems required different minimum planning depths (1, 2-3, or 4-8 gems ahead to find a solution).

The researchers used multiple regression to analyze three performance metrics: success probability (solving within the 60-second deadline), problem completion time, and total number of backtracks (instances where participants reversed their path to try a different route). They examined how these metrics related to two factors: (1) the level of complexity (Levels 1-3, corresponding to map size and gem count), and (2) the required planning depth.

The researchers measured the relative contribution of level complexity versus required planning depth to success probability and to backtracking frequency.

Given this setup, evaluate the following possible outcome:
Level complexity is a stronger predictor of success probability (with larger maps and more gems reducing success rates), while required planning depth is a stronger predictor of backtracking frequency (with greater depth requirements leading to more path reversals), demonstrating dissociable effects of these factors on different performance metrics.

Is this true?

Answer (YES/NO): NO